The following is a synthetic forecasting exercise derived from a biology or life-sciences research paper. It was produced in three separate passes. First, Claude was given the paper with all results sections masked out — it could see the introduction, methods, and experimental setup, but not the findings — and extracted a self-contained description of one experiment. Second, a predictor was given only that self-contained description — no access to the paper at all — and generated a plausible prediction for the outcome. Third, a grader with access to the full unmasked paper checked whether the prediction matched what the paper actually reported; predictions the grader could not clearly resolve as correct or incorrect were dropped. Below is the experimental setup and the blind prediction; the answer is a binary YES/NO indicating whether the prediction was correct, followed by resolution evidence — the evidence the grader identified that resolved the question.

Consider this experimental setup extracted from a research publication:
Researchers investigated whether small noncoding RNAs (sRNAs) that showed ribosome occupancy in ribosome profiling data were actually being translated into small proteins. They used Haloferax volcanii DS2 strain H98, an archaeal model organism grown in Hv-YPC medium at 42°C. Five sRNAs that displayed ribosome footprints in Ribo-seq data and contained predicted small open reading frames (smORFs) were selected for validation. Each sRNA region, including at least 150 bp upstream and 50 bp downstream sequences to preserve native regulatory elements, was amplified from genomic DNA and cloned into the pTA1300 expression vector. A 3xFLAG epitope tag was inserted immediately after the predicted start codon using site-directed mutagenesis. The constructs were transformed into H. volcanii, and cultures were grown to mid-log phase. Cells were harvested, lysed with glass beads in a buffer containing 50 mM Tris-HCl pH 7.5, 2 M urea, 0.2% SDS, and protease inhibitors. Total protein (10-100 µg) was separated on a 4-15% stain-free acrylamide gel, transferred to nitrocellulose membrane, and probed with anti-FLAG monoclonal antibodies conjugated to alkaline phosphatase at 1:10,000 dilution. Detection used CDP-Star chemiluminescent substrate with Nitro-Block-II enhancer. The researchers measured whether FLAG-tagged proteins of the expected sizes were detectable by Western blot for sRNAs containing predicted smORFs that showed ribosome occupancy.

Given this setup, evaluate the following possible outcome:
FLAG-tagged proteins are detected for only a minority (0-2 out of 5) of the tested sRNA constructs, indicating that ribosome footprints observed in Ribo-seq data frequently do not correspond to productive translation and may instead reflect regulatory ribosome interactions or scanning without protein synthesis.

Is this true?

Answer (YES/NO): YES